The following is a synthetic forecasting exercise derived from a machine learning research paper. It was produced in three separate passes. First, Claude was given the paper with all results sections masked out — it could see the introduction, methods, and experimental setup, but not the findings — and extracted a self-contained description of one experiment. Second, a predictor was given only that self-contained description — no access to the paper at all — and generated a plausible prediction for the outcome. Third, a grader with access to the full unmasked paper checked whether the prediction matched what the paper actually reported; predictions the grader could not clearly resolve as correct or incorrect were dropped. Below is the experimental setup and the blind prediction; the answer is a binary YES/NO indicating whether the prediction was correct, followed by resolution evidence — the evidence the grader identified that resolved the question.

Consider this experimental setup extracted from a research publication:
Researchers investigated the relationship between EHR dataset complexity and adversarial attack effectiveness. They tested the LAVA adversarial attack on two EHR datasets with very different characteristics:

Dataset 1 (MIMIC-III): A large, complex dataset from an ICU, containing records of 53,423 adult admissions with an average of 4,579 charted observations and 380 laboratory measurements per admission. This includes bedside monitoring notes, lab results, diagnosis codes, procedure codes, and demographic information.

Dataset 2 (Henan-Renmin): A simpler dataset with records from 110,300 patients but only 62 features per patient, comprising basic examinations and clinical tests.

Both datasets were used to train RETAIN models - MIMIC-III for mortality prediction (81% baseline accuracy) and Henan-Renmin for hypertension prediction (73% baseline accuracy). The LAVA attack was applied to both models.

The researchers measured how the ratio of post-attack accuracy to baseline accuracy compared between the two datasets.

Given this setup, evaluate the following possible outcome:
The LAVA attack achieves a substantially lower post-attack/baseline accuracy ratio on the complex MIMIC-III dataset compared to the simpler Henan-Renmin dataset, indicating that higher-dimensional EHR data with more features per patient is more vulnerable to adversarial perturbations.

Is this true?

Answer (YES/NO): NO